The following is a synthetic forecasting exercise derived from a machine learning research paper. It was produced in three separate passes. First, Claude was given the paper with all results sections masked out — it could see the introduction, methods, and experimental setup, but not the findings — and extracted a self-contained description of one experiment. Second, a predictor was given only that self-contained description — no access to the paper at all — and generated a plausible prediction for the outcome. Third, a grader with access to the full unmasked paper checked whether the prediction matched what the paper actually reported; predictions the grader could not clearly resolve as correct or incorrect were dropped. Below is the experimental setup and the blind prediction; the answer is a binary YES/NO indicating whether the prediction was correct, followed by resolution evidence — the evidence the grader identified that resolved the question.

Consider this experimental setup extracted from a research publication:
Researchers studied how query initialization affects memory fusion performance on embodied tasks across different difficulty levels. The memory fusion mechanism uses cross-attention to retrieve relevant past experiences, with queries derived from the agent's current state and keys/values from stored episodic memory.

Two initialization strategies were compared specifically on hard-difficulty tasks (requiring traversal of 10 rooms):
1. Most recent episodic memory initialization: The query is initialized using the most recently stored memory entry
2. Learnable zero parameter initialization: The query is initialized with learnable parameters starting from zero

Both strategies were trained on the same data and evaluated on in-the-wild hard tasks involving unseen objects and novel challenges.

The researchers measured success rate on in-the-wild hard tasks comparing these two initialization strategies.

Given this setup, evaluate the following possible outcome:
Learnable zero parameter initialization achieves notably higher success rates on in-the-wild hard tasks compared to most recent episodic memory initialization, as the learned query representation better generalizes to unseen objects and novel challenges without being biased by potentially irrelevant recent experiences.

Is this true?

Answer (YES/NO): YES